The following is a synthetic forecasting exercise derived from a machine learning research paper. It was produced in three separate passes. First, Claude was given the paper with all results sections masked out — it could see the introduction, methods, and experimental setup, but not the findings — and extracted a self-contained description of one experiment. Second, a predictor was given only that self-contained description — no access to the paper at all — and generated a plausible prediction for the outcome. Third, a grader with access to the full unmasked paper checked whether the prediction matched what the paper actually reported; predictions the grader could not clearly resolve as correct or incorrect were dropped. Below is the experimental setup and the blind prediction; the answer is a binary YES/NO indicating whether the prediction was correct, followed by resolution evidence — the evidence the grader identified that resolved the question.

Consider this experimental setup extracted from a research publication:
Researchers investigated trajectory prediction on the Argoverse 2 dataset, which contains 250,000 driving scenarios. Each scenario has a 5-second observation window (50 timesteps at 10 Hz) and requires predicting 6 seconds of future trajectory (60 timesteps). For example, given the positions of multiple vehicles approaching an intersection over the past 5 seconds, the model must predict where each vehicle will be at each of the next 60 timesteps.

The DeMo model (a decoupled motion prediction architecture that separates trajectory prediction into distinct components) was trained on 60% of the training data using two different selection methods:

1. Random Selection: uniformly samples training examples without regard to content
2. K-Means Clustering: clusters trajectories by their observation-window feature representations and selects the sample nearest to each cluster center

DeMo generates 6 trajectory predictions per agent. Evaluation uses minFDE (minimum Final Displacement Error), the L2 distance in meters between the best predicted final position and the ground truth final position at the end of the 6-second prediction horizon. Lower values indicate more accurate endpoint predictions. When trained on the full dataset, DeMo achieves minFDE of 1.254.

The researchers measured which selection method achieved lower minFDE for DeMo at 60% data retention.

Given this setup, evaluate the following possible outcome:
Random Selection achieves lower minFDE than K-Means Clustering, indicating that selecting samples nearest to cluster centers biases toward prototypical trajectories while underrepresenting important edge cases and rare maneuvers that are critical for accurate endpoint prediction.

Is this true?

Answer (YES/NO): NO